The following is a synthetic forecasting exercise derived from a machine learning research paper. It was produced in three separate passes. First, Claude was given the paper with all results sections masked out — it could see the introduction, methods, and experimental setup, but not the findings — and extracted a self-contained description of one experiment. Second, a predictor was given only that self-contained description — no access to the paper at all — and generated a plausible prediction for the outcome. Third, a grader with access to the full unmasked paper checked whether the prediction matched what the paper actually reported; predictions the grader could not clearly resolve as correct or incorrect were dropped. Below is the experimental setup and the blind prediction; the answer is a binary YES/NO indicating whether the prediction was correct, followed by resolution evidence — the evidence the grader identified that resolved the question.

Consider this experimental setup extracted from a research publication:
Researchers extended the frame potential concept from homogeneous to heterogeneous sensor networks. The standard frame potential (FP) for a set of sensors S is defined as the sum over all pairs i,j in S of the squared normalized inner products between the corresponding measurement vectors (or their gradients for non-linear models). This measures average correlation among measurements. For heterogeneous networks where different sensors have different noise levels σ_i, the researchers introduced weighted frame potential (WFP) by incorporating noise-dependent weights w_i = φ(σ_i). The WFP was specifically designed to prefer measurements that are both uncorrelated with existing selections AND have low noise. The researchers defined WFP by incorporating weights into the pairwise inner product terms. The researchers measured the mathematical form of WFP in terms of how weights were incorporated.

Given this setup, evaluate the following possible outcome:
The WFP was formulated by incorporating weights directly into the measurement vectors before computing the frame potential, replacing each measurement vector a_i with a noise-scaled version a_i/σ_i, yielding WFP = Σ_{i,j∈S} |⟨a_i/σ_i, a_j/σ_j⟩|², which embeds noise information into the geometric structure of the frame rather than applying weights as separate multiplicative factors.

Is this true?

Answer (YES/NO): NO